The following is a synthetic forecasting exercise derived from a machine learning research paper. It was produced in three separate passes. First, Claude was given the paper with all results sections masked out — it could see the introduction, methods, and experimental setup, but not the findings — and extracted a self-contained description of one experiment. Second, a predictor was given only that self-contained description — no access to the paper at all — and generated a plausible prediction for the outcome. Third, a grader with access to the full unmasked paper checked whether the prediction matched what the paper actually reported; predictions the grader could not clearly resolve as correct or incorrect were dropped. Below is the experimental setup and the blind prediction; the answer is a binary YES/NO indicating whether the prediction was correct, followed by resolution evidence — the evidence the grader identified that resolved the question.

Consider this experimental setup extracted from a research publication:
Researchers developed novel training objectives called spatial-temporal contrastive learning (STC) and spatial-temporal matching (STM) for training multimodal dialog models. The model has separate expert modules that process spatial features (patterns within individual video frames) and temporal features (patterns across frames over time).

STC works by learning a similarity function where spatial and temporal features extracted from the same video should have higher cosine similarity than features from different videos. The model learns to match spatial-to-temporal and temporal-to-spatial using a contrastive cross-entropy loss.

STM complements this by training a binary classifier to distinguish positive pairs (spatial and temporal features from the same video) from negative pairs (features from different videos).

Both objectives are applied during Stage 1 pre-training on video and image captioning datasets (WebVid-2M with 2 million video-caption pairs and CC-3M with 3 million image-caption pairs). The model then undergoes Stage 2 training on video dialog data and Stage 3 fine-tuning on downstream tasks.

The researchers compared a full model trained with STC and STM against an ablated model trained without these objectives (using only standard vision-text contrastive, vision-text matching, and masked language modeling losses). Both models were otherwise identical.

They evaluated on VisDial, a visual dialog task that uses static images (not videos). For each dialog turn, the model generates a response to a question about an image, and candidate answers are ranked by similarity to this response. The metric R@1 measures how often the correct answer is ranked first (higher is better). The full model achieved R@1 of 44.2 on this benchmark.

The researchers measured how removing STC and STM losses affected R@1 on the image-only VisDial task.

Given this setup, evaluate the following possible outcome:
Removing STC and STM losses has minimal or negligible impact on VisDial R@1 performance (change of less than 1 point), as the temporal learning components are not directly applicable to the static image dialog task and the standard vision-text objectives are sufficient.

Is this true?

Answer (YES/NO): NO